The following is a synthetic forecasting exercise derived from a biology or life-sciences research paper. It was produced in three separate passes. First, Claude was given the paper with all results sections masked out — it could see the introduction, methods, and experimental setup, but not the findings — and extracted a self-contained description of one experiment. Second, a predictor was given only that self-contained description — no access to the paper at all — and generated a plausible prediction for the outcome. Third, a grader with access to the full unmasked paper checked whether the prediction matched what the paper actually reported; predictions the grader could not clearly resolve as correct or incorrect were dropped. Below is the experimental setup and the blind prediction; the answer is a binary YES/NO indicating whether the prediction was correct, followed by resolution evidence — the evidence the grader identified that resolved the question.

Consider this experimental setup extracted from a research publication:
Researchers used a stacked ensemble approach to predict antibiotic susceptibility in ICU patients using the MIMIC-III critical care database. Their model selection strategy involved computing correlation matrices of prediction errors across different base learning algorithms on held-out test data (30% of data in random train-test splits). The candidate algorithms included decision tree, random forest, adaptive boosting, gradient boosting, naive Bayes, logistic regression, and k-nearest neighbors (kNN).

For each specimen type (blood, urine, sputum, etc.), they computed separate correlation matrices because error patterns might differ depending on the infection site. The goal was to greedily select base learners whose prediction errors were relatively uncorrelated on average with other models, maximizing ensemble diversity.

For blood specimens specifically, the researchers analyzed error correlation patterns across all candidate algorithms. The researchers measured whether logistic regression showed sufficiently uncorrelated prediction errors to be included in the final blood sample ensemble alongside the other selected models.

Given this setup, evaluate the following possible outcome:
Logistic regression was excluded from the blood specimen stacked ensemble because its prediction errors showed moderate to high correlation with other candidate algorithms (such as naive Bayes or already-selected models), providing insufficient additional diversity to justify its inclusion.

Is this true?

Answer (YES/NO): YES